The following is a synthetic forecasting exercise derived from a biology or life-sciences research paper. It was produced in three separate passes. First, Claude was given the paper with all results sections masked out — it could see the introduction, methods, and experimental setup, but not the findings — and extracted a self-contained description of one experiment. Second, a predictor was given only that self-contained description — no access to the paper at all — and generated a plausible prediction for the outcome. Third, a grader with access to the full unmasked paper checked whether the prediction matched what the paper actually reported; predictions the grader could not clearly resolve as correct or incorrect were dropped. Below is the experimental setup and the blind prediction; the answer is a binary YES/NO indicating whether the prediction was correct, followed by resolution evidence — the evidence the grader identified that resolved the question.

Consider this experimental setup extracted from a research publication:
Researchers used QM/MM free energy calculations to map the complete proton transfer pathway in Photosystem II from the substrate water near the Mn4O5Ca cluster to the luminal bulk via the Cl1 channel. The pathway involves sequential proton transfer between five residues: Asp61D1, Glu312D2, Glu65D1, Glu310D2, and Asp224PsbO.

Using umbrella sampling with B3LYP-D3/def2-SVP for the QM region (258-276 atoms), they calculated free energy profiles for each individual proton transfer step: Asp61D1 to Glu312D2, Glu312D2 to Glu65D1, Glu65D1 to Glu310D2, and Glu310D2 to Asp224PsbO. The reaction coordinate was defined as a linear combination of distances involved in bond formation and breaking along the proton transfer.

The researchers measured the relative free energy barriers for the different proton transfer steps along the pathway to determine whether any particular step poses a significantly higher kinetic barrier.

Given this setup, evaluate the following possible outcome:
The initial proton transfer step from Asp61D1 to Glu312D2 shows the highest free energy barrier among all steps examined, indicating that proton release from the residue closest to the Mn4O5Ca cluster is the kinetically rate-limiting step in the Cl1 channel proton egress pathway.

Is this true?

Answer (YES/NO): YES